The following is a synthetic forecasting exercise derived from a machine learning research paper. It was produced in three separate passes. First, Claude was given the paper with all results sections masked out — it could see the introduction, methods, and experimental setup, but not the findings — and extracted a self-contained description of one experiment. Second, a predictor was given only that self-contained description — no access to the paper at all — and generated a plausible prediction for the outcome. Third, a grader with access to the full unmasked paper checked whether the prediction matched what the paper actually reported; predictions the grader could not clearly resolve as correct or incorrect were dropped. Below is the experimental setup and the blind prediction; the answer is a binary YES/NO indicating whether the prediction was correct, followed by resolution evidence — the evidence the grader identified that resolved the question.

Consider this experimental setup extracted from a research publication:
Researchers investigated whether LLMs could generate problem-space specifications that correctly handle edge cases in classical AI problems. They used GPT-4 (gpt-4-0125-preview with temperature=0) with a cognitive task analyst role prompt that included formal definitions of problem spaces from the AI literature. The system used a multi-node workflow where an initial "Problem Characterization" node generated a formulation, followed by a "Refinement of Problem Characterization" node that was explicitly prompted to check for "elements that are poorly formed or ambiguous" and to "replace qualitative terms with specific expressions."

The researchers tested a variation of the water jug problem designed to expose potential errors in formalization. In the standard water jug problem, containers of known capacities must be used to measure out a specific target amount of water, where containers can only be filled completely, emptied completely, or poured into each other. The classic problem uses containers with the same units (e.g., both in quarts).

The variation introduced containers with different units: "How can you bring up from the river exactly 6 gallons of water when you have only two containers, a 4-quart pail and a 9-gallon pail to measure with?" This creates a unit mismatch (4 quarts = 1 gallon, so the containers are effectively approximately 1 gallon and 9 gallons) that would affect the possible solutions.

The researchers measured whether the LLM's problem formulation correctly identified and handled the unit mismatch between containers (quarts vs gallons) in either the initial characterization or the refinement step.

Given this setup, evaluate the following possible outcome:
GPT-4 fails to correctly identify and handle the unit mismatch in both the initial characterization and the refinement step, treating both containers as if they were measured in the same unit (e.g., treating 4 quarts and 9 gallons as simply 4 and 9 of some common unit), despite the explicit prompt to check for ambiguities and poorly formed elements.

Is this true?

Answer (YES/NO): NO